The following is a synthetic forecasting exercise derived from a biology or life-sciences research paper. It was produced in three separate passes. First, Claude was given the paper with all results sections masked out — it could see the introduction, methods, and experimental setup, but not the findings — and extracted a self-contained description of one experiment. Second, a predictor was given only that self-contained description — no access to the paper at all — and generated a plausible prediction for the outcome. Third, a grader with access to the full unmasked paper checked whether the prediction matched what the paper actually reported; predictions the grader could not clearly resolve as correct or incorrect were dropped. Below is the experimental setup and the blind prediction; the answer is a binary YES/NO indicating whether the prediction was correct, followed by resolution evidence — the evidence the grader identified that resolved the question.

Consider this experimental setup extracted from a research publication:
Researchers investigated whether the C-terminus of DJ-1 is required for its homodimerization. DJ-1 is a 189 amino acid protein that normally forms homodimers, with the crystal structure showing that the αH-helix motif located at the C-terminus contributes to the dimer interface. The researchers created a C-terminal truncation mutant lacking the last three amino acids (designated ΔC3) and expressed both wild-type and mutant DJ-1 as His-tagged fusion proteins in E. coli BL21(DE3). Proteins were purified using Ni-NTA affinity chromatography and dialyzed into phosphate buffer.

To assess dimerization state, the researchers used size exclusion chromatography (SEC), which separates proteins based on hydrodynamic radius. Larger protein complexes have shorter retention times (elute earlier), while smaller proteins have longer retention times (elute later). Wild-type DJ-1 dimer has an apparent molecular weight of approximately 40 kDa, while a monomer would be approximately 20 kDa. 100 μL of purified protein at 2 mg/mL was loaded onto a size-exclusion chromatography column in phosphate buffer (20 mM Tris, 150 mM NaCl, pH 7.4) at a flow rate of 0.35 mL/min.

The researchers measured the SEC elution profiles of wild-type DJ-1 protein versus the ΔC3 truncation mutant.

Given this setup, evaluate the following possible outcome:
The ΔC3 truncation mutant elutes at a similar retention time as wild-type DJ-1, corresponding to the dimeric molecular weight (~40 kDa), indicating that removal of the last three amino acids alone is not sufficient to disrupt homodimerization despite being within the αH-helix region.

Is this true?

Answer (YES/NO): NO